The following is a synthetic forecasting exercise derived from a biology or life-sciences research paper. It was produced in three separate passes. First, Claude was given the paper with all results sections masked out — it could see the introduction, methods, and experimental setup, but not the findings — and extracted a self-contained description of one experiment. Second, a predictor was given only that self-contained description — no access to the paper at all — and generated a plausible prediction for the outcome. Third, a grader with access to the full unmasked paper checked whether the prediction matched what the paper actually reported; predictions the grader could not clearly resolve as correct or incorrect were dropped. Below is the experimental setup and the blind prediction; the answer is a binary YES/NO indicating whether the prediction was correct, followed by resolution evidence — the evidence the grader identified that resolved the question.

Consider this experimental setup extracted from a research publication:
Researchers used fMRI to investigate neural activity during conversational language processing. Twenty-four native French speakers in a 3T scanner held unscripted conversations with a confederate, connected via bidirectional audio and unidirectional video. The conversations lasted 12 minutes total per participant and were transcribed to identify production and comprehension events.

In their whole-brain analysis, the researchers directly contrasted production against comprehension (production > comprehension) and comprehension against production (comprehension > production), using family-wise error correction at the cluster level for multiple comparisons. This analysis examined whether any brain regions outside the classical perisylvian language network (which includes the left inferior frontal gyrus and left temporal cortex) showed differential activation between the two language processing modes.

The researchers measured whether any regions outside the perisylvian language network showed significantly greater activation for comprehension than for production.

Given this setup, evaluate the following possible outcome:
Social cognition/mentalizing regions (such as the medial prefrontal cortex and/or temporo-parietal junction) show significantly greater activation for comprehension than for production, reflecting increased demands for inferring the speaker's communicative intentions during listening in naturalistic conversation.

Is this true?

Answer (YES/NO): NO